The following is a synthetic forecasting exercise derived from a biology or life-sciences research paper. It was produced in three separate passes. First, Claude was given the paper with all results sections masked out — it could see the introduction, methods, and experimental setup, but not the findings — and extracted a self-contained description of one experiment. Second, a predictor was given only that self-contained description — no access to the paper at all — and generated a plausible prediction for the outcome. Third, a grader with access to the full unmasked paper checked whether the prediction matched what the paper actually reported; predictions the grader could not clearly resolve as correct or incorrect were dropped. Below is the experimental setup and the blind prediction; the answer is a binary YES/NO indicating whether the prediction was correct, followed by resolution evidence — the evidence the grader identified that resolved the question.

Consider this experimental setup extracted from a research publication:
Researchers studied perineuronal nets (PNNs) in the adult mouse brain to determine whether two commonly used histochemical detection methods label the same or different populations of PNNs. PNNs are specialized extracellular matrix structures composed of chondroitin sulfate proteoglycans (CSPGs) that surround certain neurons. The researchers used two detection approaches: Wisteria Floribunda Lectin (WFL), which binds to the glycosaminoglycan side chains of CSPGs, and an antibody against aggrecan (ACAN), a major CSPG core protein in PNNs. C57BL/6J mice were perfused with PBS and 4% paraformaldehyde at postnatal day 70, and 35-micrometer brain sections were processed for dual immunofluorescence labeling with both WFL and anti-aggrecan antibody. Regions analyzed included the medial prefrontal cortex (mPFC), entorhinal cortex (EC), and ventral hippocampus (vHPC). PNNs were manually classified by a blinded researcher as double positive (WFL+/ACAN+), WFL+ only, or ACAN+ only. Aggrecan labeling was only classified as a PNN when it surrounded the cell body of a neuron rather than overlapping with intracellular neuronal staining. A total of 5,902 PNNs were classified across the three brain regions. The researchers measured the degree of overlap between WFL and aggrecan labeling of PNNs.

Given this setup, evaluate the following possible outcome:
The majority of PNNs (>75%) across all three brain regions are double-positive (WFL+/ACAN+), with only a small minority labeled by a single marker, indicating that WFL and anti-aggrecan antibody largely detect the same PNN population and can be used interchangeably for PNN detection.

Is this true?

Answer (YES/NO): NO